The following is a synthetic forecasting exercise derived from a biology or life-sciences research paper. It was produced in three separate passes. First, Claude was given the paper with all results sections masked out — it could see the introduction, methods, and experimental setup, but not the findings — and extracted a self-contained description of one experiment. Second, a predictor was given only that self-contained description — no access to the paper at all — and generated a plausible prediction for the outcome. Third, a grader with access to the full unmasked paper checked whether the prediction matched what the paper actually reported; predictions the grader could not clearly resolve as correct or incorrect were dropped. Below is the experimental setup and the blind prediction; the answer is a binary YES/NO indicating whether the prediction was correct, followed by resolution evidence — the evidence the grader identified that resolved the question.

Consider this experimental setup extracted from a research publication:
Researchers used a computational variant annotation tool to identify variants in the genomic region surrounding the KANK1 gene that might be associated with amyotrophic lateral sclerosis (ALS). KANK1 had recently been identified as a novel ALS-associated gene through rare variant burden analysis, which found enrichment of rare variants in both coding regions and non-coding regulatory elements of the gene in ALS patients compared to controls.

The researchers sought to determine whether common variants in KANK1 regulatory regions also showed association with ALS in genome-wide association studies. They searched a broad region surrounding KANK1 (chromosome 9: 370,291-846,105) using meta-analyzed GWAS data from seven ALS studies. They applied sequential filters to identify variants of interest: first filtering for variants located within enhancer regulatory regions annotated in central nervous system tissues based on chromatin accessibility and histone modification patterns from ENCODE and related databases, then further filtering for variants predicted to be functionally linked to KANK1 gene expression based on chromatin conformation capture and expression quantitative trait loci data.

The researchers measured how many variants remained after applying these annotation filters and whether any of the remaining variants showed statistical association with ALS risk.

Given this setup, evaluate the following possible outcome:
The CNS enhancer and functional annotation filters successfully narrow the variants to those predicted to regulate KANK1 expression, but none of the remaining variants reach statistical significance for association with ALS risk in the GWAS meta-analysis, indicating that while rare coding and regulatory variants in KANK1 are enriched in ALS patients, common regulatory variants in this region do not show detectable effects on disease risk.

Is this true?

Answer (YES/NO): NO